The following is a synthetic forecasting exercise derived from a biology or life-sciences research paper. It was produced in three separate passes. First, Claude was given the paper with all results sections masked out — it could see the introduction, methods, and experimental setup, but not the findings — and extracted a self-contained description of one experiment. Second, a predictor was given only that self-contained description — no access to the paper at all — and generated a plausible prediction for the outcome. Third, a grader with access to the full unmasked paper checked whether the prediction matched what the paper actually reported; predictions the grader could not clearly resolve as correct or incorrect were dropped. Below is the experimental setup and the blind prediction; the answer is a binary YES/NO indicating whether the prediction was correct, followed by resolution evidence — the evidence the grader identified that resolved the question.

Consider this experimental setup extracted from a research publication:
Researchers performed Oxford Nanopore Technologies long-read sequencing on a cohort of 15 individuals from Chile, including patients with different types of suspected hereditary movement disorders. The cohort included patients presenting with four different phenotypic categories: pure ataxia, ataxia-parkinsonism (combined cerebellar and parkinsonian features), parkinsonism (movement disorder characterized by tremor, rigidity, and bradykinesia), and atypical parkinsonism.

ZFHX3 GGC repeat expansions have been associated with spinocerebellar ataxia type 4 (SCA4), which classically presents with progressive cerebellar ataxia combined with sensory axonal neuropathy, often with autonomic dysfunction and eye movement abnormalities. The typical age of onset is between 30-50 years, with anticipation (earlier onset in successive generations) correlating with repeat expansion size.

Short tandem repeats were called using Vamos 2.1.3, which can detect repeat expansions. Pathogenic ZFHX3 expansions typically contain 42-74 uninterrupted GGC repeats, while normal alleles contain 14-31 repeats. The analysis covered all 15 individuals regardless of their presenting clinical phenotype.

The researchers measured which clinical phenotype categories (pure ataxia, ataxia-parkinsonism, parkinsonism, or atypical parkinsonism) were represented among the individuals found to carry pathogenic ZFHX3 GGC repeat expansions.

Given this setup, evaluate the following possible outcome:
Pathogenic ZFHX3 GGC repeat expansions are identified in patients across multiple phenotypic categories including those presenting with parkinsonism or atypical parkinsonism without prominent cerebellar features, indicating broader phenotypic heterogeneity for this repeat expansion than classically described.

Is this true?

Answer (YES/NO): NO